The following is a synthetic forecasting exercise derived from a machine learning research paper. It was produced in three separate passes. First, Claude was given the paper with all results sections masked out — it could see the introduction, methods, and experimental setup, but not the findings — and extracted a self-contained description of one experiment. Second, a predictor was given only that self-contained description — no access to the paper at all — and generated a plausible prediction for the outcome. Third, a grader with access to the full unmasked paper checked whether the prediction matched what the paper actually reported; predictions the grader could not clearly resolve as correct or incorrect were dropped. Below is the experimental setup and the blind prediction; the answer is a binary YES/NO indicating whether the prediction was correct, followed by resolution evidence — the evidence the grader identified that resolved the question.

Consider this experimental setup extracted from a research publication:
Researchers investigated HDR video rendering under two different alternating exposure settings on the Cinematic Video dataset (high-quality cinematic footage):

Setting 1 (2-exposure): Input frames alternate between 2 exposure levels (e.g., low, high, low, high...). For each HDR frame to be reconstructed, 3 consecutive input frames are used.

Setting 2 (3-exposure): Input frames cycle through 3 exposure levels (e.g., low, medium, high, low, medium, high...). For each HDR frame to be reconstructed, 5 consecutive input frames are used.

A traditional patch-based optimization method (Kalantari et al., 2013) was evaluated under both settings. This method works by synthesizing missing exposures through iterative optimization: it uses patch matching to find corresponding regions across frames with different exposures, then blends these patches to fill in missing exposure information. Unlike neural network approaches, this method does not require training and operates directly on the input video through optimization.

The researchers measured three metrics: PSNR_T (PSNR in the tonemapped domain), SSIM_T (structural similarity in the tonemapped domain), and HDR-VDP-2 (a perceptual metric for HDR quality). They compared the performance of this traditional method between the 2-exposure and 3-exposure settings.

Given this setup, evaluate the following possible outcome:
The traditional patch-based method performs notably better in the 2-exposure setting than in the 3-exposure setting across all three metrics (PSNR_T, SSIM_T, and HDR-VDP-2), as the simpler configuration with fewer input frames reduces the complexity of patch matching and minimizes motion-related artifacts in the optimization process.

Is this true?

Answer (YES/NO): YES